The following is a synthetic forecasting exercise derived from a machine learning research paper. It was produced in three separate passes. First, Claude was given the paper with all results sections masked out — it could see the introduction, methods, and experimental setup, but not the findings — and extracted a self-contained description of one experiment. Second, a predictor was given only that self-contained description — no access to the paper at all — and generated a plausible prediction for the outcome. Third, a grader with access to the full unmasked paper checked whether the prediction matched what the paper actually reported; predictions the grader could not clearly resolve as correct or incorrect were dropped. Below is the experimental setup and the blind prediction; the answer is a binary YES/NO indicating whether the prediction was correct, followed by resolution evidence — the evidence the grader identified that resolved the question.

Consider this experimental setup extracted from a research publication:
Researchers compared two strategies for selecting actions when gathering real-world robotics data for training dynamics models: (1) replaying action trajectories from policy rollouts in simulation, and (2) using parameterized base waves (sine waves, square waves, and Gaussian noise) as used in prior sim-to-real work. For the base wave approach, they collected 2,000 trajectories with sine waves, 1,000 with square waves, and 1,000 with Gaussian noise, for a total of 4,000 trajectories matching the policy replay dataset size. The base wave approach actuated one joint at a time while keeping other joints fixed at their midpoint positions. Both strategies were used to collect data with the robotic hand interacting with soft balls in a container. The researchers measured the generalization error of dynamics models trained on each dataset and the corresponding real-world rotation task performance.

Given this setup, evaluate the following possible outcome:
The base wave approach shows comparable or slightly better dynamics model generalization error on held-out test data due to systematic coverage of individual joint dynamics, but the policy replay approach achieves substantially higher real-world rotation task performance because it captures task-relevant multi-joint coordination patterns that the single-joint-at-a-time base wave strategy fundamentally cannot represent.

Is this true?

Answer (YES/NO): NO